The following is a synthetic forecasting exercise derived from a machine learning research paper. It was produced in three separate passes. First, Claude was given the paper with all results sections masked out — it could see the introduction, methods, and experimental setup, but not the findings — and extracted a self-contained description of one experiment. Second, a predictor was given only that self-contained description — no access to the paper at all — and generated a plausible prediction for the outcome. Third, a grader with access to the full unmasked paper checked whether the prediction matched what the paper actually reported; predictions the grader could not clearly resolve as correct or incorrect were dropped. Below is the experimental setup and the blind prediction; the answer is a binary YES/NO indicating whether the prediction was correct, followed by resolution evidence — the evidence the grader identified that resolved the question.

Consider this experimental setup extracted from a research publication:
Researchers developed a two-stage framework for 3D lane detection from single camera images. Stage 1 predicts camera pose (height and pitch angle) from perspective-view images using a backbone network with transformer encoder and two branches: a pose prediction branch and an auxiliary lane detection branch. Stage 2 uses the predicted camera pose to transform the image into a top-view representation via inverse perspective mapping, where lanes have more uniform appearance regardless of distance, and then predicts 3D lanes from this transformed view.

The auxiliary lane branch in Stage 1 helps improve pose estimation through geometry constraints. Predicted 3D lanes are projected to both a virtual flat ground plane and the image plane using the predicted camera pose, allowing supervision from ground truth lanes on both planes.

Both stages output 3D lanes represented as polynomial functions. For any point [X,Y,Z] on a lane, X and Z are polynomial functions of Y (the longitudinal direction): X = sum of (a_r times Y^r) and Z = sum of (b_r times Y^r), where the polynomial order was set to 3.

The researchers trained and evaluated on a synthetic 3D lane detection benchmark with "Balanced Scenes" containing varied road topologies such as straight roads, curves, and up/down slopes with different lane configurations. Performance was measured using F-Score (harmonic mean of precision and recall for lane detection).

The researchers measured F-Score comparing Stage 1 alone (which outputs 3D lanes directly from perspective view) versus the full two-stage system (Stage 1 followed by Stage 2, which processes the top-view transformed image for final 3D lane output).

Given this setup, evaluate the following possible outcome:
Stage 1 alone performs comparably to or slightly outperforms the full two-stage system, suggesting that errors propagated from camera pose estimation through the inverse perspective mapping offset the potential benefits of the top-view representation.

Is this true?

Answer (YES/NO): NO